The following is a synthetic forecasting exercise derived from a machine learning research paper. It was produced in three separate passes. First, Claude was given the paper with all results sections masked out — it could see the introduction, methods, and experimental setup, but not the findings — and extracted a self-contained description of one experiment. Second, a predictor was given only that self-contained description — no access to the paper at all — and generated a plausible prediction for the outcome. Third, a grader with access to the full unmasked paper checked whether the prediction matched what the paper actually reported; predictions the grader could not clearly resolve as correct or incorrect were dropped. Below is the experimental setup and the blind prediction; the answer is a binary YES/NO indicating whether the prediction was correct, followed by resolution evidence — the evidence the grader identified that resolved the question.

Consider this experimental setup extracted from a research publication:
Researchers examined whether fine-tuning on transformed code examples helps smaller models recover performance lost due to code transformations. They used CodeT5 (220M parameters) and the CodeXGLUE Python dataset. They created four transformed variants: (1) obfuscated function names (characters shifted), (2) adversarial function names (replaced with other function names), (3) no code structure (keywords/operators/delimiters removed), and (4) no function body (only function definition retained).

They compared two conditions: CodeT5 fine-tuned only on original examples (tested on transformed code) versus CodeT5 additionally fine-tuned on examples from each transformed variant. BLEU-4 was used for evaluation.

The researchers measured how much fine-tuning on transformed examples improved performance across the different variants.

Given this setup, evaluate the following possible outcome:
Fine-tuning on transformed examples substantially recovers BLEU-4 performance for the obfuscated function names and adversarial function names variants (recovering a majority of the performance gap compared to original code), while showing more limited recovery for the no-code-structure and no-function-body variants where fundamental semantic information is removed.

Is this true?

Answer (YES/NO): NO